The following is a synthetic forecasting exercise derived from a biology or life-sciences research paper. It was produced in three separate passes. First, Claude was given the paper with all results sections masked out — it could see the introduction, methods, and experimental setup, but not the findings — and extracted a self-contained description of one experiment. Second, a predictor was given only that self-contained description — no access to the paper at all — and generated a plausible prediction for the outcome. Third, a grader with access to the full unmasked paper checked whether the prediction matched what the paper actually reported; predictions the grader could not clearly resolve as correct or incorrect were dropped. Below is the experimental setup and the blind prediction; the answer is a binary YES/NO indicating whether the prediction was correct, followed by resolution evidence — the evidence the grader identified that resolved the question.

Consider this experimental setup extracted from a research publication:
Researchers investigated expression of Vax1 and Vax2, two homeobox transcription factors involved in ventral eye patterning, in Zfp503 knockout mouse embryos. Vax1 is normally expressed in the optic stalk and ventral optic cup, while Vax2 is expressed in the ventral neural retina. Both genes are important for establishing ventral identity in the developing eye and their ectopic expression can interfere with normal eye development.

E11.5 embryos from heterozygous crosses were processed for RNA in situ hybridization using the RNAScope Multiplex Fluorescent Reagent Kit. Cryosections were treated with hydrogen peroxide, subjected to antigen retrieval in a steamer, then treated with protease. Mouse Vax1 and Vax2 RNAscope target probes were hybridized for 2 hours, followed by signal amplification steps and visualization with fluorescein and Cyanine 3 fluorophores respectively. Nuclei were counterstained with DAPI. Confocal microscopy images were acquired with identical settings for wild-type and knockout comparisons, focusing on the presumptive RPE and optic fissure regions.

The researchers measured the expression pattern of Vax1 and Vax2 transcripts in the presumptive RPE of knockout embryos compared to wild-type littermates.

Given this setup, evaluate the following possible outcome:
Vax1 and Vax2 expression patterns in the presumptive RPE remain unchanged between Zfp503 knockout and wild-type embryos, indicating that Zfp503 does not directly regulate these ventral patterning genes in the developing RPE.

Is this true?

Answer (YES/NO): NO